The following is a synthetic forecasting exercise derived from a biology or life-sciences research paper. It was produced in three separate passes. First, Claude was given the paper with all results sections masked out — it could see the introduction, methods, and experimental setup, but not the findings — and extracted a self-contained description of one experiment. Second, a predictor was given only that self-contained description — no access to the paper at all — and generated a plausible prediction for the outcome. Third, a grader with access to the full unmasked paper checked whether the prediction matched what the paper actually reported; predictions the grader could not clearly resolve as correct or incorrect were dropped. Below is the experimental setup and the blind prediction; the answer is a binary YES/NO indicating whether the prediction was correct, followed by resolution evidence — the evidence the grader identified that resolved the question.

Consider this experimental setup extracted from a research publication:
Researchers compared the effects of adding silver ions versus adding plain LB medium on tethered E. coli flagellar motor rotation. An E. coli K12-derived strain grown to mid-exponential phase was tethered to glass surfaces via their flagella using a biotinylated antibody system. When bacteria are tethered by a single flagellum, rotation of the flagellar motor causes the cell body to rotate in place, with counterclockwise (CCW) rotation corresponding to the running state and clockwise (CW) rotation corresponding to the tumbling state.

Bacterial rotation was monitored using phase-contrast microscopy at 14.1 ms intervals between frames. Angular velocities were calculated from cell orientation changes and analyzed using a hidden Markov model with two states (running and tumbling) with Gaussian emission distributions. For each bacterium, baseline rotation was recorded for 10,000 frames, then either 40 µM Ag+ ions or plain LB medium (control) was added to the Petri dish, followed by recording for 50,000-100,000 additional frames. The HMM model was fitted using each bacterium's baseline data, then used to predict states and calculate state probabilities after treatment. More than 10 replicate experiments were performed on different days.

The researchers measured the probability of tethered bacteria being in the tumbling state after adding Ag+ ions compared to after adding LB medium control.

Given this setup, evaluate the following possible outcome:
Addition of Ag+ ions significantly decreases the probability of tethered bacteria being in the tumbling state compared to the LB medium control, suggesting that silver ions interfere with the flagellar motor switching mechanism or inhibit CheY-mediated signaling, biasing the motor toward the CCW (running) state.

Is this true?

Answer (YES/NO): NO